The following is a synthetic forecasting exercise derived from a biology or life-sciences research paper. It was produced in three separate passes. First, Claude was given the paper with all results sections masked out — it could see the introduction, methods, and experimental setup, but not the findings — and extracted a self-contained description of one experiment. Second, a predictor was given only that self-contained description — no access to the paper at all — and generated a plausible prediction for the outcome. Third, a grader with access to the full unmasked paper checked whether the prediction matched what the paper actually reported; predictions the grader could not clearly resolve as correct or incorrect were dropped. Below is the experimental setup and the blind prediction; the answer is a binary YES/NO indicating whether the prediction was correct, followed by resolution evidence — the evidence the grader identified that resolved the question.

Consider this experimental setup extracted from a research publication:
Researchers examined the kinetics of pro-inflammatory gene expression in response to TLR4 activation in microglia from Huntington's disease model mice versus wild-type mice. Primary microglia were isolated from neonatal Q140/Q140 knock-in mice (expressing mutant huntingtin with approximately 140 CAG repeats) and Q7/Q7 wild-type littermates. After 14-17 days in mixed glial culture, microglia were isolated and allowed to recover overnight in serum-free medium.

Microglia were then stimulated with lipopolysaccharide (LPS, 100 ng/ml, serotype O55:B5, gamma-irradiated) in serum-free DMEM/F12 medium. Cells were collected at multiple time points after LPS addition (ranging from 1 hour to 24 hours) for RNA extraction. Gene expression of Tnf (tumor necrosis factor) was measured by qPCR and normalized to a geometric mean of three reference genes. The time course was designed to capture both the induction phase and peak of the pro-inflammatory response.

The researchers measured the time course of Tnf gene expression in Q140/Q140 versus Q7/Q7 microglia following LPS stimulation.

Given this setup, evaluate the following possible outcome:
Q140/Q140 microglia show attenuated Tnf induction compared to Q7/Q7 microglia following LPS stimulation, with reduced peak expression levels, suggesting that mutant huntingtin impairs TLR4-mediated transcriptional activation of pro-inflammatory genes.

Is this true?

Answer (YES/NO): NO